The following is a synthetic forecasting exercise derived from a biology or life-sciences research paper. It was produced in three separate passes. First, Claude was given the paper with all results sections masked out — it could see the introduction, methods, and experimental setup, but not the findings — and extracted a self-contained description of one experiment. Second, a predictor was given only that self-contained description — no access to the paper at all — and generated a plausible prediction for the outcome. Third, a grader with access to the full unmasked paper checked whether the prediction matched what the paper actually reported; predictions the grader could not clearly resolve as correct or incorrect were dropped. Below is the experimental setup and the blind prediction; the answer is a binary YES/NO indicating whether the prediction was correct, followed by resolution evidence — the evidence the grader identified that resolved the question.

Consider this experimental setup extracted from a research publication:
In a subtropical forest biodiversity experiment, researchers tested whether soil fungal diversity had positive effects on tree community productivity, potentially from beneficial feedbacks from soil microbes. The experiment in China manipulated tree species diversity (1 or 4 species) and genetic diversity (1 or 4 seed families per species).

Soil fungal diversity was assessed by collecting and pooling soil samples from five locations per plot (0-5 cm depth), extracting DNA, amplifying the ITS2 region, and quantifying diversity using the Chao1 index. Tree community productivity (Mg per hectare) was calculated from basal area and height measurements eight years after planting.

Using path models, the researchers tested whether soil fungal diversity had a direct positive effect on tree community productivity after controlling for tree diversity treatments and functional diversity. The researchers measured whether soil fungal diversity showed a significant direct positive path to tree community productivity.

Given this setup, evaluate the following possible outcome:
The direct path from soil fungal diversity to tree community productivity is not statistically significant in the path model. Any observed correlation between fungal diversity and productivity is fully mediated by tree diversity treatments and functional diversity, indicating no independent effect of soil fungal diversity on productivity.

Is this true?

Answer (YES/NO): NO